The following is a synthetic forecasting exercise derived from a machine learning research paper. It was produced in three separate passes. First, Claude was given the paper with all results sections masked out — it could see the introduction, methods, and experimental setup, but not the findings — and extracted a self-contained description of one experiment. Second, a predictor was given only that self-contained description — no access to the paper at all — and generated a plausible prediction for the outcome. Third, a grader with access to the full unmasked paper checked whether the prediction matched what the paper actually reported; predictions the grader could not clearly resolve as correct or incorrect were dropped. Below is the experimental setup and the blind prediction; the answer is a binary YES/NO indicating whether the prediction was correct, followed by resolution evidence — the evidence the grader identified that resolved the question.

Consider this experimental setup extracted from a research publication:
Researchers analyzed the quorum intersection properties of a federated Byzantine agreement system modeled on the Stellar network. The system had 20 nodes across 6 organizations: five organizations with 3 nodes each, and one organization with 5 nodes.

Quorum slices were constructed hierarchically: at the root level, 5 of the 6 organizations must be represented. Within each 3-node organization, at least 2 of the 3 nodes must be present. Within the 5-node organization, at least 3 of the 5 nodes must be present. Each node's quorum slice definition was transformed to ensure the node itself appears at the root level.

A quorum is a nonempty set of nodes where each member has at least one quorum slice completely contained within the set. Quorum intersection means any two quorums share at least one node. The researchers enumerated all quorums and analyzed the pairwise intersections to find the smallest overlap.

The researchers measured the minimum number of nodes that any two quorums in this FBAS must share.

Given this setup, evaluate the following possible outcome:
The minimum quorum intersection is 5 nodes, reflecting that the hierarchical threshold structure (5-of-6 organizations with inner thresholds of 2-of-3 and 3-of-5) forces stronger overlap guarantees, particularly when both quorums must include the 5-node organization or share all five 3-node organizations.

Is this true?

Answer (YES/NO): NO